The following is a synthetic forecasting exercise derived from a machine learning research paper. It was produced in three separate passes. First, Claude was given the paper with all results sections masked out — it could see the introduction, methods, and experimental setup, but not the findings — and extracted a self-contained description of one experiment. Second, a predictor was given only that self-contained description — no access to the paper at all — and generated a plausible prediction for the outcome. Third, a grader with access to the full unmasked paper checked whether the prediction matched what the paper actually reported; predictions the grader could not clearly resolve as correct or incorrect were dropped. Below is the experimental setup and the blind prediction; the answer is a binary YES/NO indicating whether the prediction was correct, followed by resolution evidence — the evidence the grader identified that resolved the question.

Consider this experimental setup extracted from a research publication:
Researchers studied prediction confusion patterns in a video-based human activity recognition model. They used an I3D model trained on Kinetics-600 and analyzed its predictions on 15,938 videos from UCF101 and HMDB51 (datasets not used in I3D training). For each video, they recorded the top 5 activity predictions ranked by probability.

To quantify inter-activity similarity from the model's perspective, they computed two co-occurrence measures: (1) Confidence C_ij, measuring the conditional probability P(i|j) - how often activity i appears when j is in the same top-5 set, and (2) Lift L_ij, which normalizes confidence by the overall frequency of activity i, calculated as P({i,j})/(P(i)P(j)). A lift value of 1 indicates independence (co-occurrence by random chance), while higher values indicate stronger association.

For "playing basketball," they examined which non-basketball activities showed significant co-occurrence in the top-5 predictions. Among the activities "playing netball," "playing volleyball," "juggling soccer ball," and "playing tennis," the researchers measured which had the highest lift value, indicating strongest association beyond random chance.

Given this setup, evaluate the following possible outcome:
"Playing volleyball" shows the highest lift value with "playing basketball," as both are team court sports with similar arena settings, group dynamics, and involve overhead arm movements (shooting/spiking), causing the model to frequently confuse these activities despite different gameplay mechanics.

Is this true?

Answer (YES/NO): YES